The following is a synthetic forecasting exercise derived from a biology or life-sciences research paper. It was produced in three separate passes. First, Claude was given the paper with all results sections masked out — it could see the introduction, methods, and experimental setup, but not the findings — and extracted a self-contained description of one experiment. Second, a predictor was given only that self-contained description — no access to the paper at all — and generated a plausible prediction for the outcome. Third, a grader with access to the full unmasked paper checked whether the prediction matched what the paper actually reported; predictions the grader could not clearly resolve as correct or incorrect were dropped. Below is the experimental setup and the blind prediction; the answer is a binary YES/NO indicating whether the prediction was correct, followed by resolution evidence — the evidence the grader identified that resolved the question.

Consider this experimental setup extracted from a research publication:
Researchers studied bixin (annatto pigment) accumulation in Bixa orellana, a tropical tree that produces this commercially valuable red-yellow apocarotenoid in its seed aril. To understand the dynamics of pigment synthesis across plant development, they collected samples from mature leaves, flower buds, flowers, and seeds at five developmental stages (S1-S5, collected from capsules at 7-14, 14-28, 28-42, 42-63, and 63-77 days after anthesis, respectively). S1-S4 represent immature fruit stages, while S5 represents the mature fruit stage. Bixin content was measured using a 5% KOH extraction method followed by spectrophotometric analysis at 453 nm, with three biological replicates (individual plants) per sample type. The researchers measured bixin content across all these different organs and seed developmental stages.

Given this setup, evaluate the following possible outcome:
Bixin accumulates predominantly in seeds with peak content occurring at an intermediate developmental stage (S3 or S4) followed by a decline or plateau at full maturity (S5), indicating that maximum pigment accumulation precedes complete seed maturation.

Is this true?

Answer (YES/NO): YES